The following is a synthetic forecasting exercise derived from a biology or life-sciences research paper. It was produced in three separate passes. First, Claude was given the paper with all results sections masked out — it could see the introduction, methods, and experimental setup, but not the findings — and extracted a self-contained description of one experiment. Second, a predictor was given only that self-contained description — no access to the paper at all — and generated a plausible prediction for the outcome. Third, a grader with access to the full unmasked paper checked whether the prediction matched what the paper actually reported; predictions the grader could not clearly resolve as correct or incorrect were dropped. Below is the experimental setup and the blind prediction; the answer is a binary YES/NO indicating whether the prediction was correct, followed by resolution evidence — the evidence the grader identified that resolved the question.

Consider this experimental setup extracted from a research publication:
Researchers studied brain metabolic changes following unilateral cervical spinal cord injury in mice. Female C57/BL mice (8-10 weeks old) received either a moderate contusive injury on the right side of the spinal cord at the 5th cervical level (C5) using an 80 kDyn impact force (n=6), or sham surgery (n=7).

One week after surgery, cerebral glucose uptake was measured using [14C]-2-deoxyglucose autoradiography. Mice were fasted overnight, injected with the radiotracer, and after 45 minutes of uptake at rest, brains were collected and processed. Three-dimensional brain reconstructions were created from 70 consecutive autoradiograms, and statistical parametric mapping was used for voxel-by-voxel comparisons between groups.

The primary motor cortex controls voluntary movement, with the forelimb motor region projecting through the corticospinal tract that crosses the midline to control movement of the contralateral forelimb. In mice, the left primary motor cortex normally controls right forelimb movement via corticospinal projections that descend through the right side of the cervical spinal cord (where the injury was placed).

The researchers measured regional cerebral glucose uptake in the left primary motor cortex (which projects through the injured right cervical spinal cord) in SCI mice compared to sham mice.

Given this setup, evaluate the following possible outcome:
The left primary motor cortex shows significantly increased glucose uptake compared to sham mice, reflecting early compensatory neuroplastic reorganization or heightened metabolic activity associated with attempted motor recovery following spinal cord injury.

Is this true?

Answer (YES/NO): NO